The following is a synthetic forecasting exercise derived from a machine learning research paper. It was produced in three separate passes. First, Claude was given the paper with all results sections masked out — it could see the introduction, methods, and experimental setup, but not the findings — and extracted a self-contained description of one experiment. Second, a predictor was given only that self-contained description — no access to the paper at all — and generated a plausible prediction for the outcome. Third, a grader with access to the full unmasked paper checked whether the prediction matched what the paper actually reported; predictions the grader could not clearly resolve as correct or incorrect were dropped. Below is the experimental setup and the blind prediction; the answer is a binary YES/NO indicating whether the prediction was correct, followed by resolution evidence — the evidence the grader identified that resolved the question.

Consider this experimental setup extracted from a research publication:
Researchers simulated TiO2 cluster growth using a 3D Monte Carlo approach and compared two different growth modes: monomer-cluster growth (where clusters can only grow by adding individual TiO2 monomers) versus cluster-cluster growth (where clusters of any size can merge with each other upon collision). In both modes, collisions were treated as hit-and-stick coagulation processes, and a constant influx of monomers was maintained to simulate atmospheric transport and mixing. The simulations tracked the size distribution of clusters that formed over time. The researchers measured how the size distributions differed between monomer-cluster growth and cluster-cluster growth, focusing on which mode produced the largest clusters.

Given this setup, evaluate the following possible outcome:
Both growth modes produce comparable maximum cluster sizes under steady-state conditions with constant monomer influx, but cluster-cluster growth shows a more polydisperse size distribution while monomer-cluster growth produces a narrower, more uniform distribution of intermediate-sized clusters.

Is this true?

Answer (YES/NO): NO